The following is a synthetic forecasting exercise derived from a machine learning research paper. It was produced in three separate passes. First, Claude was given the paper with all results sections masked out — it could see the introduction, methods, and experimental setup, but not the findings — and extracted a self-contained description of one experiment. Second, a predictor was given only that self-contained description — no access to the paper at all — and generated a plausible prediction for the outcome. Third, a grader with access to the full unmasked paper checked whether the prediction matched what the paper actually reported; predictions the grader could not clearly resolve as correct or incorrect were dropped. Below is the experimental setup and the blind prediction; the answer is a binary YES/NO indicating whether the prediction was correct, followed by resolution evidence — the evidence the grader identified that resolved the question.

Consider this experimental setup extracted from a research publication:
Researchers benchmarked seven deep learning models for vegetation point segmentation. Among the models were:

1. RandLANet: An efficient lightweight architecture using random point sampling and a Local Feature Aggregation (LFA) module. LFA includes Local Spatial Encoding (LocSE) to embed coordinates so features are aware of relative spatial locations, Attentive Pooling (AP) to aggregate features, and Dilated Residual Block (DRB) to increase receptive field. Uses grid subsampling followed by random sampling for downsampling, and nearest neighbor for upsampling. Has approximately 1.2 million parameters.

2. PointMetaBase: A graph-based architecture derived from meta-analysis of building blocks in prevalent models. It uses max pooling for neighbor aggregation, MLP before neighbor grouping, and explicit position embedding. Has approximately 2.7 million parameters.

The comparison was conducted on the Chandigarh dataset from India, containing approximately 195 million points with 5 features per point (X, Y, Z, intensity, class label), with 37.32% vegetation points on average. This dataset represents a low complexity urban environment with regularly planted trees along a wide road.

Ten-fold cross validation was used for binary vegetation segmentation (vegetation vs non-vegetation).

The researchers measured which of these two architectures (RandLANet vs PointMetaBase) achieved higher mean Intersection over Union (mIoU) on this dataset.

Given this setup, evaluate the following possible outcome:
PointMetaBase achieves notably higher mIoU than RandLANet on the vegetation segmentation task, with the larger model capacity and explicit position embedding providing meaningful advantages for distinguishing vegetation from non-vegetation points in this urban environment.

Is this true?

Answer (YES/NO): YES